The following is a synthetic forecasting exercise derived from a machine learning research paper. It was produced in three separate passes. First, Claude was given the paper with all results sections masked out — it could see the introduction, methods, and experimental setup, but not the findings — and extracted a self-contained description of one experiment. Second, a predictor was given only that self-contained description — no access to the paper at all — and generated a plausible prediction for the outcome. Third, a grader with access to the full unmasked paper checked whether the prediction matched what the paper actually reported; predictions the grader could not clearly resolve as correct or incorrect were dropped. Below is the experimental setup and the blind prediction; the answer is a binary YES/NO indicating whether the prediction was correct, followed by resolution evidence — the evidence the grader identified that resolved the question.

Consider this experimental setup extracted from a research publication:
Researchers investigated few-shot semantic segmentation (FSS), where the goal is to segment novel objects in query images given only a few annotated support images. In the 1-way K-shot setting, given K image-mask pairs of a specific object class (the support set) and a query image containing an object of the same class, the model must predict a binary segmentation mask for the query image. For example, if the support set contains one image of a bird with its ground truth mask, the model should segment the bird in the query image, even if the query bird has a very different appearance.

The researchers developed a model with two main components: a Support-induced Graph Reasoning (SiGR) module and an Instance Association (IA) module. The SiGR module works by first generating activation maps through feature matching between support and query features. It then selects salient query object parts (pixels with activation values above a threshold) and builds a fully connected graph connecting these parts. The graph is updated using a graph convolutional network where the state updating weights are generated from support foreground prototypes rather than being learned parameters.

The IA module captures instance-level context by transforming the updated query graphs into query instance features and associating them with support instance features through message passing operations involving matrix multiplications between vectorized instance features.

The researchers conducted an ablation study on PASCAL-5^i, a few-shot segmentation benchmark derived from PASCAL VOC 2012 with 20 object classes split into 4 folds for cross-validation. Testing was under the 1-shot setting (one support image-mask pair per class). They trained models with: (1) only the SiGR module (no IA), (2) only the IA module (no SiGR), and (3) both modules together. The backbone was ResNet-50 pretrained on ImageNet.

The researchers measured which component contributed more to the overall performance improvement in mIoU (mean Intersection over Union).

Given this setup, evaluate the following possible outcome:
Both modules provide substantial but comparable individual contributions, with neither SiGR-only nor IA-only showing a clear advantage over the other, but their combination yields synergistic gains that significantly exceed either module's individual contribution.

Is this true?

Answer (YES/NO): NO